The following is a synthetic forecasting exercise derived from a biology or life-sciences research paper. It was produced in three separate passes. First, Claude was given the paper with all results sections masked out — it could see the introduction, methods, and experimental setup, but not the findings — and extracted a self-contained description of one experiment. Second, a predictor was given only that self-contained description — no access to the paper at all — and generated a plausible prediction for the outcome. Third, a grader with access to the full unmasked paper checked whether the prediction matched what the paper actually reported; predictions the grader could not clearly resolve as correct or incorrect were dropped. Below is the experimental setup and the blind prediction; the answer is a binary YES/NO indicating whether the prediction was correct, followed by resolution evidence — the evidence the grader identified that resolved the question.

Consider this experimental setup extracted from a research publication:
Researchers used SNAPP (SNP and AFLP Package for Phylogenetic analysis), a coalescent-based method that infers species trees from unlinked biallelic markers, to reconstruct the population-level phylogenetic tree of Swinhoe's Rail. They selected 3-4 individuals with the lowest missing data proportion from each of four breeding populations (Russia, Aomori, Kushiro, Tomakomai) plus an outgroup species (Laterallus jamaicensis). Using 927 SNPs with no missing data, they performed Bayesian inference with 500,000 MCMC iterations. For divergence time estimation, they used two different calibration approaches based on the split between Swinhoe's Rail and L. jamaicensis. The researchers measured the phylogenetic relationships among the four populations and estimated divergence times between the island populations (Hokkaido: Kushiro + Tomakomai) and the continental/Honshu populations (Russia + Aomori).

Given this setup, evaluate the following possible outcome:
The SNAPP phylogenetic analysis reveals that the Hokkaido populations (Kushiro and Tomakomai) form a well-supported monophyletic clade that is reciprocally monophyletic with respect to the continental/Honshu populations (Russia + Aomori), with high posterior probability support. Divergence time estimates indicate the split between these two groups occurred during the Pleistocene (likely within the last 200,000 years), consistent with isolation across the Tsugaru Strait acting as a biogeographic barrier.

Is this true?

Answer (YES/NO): NO